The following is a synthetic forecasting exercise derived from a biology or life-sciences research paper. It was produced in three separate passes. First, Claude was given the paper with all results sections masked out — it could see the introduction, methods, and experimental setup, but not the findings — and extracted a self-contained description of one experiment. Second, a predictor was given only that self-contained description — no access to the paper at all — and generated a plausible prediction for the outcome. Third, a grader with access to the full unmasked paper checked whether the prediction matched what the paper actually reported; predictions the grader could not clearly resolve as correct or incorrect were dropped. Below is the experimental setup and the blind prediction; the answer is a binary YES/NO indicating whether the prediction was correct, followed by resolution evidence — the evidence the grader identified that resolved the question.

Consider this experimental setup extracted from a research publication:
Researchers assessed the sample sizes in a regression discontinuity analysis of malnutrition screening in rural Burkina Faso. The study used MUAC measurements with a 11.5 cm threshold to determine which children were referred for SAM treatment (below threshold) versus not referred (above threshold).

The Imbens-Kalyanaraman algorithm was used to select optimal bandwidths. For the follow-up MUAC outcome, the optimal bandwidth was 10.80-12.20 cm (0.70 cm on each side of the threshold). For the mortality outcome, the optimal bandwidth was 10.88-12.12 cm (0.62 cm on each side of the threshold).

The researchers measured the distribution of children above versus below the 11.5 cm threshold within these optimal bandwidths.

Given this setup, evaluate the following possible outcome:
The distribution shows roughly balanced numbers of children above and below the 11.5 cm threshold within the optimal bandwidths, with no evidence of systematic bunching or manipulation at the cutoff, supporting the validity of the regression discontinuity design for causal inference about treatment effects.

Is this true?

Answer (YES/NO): NO